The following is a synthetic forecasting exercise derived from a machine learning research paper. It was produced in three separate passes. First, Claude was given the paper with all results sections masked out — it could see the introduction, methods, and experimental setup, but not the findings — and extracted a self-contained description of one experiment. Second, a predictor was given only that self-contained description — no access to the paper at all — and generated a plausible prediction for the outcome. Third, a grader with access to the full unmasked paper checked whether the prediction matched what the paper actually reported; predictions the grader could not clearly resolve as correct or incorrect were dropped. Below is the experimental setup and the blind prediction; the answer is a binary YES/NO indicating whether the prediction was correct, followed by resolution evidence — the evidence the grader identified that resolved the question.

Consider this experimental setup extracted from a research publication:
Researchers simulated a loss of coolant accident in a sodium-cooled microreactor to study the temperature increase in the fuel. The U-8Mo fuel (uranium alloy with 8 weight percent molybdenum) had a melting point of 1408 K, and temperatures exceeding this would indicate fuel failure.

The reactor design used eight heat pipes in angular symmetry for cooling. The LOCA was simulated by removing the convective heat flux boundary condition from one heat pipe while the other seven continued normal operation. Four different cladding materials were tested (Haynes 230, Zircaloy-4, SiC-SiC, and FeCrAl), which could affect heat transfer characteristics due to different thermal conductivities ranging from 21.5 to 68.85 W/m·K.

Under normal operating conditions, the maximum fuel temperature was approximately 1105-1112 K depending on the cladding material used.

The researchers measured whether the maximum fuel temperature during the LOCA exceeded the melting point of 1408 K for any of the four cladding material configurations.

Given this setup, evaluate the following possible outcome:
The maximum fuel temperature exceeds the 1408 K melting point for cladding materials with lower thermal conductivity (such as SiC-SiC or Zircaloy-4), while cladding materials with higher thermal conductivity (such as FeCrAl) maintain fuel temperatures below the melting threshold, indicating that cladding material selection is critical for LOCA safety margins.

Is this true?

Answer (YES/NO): NO